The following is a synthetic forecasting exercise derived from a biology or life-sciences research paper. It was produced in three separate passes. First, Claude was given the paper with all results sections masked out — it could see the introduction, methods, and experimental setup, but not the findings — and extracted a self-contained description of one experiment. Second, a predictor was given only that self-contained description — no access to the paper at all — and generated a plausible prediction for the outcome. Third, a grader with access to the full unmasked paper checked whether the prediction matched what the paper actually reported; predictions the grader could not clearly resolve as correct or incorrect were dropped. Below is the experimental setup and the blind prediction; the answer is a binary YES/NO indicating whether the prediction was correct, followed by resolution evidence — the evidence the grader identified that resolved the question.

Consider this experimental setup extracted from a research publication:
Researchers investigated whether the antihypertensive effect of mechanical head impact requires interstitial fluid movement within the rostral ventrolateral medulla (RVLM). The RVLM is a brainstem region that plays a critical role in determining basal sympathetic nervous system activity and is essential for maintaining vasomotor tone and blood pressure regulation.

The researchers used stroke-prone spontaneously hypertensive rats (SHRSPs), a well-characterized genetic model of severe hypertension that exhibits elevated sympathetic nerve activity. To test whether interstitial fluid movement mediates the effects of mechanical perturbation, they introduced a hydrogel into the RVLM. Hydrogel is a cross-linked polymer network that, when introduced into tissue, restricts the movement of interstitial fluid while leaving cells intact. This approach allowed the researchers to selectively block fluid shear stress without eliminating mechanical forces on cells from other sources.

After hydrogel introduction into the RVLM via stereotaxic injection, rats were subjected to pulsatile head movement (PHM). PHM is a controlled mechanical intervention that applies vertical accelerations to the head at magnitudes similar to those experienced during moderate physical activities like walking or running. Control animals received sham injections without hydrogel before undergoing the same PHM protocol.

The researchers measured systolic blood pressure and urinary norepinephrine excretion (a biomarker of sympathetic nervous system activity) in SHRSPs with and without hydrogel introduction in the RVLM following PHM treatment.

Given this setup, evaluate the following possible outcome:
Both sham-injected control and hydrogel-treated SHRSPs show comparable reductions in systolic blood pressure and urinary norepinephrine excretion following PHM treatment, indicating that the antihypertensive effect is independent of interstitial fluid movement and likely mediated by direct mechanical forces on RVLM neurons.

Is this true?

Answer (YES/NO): NO